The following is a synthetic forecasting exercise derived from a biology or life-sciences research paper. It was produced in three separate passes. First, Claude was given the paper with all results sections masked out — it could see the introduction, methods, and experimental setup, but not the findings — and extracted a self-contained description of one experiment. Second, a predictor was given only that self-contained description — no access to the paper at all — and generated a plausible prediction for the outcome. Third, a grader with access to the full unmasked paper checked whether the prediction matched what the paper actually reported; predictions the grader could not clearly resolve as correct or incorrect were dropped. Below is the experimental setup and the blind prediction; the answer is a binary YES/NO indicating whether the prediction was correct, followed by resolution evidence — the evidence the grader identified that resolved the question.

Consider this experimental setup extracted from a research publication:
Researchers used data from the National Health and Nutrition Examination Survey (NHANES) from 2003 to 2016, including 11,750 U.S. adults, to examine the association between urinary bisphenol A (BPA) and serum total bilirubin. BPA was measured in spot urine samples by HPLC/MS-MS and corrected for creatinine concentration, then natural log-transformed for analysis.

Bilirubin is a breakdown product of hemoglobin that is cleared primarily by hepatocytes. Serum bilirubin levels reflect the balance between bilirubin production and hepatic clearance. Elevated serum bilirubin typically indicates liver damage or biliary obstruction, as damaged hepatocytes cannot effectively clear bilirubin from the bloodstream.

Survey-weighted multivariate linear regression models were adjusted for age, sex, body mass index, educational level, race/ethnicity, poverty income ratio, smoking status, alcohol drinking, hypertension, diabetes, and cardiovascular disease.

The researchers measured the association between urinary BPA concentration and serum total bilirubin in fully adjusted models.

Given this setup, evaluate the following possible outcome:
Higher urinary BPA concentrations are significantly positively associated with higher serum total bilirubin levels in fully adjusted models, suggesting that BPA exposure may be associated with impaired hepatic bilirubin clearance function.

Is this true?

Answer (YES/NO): YES